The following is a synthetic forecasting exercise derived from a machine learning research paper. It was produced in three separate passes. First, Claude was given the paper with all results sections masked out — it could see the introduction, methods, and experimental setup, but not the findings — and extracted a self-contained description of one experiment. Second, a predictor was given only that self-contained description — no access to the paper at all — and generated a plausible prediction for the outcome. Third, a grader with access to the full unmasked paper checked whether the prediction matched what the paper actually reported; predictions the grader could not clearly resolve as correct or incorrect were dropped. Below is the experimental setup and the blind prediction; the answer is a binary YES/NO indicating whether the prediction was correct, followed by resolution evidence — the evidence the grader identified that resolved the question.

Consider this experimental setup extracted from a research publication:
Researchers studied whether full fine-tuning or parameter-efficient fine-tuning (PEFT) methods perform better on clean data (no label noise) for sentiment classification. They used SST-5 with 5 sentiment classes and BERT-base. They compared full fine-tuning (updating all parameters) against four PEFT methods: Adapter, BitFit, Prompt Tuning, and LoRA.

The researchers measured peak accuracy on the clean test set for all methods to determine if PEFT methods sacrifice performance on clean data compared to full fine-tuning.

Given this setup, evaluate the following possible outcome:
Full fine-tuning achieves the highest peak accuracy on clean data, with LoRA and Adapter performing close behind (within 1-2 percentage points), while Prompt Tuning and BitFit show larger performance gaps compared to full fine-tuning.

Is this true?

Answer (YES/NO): NO